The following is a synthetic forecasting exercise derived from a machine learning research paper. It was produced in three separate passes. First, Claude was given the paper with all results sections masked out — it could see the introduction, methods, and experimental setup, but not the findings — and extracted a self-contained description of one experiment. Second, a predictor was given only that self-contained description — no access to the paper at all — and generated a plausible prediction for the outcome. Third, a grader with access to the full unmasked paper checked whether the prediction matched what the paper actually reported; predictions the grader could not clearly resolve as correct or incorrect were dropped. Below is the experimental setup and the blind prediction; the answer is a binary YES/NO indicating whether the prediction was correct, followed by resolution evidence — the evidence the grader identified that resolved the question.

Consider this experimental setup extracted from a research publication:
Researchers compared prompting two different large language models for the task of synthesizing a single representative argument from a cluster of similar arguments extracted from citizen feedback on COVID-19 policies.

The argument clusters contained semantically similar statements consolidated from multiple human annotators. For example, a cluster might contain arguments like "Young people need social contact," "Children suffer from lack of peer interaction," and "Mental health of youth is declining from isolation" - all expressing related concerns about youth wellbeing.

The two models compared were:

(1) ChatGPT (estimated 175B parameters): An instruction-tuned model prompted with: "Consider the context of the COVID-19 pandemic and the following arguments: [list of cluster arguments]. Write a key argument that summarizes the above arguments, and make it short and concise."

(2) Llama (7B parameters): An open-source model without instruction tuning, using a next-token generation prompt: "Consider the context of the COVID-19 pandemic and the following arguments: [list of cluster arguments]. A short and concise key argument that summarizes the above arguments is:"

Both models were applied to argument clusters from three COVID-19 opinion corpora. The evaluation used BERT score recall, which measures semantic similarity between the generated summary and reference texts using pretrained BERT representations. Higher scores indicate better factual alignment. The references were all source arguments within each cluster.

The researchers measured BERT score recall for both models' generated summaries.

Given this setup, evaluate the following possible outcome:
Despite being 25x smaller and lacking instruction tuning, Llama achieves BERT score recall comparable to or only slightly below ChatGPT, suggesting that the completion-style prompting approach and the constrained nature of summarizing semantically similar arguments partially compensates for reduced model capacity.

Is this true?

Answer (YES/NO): NO